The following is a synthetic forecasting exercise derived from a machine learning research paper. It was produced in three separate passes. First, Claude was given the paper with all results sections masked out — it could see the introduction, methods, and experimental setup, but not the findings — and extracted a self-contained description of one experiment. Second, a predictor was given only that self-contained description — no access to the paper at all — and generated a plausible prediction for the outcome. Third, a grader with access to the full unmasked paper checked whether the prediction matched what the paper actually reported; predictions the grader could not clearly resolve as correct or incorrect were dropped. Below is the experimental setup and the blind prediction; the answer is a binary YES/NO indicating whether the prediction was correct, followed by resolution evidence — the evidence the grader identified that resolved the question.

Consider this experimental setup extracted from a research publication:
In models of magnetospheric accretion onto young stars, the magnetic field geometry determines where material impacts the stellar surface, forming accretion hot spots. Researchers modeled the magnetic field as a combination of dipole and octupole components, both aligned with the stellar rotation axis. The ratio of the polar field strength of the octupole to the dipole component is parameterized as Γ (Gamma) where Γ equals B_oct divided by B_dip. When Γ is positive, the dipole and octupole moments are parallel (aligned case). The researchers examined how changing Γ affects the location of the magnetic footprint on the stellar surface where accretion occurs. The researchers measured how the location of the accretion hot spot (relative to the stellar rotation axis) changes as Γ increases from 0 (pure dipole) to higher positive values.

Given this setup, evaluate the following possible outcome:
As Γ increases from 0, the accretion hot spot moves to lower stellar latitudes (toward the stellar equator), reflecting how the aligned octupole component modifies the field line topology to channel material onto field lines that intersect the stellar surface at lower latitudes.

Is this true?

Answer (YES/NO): NO